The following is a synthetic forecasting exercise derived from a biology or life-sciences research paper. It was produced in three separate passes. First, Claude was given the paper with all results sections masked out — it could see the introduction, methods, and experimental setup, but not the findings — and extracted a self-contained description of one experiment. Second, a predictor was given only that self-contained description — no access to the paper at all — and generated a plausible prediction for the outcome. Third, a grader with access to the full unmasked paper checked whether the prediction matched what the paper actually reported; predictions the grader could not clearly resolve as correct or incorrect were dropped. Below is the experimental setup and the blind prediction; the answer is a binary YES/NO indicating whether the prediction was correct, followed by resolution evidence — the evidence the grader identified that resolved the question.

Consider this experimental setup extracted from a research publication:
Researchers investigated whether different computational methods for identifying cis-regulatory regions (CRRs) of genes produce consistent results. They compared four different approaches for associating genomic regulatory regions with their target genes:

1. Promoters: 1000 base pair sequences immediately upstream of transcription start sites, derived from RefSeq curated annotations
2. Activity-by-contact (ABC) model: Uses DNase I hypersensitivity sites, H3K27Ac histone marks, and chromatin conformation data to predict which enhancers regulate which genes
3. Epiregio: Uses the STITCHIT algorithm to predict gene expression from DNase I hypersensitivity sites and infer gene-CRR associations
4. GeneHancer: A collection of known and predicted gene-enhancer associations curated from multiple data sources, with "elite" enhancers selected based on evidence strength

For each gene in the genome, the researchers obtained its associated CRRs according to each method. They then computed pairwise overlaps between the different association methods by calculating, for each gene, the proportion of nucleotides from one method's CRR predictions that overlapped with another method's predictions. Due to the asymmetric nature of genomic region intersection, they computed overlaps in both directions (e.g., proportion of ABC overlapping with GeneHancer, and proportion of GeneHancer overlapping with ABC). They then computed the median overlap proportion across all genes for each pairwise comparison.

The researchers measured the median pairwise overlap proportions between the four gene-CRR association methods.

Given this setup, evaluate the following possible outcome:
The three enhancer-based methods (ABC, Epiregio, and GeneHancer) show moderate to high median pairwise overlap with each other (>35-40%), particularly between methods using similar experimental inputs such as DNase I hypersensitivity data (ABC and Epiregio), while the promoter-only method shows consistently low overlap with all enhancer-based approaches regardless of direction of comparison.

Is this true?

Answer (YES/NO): NO